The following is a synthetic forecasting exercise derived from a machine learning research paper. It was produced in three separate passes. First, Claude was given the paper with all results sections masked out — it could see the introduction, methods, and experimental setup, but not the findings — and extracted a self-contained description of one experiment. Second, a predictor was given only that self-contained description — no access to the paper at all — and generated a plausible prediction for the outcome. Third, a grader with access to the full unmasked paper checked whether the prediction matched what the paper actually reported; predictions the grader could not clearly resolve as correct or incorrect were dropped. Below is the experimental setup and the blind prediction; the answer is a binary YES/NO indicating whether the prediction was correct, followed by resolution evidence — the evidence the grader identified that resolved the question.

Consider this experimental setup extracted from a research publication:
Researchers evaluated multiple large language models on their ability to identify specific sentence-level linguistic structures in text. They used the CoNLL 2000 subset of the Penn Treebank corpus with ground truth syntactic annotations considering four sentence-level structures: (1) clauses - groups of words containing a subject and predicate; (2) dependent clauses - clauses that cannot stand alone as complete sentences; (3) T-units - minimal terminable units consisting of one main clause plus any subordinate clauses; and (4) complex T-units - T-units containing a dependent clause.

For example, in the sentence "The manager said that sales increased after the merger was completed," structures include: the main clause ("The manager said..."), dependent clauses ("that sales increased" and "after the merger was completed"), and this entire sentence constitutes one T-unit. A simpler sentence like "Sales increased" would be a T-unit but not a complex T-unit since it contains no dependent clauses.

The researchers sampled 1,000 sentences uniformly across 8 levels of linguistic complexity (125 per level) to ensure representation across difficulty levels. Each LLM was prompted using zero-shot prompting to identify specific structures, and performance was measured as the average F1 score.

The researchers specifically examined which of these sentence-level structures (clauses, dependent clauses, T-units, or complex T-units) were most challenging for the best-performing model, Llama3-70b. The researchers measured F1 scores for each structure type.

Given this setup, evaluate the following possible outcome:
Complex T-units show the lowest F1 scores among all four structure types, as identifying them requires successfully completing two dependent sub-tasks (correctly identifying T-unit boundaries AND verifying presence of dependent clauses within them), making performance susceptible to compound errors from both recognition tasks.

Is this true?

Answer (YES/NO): NO